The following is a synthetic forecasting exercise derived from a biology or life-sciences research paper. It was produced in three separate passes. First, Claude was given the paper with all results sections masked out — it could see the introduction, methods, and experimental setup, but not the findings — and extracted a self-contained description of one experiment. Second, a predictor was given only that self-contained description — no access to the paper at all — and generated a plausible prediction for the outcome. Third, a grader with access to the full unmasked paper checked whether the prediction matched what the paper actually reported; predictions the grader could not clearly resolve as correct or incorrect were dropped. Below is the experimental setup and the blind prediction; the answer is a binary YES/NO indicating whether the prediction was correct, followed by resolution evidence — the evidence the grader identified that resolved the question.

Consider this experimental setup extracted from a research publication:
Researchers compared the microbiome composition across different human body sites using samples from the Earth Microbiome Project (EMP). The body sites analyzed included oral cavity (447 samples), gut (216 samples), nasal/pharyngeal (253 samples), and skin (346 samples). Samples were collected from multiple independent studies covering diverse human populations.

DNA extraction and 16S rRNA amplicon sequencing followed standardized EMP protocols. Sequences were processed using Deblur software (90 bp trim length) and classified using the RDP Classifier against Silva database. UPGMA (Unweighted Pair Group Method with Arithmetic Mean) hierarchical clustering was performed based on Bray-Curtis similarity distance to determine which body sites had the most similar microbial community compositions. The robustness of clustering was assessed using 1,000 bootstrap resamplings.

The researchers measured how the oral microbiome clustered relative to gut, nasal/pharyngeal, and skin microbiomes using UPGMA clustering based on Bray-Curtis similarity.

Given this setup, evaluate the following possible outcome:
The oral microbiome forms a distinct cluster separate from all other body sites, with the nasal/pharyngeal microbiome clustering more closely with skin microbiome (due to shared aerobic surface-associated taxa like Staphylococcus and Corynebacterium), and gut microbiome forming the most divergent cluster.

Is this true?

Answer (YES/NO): YES